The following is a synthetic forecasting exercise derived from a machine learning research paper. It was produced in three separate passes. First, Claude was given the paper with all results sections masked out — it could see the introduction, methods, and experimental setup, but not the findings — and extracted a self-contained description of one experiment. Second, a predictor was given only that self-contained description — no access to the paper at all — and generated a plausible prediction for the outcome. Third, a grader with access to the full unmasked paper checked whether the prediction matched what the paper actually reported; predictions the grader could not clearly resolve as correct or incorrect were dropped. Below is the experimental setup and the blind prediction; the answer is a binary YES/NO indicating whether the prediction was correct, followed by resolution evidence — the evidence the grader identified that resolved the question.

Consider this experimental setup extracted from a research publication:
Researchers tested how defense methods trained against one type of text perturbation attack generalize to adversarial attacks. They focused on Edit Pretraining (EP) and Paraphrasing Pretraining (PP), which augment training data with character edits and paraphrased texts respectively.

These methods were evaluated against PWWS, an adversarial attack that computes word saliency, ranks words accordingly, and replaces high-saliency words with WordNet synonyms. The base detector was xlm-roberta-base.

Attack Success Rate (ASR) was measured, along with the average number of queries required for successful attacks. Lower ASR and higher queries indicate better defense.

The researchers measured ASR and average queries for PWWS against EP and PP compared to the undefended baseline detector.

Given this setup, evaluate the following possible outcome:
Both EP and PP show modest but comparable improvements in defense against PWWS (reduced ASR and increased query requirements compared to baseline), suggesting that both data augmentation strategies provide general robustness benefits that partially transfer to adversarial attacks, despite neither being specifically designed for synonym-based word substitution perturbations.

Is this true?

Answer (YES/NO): YES